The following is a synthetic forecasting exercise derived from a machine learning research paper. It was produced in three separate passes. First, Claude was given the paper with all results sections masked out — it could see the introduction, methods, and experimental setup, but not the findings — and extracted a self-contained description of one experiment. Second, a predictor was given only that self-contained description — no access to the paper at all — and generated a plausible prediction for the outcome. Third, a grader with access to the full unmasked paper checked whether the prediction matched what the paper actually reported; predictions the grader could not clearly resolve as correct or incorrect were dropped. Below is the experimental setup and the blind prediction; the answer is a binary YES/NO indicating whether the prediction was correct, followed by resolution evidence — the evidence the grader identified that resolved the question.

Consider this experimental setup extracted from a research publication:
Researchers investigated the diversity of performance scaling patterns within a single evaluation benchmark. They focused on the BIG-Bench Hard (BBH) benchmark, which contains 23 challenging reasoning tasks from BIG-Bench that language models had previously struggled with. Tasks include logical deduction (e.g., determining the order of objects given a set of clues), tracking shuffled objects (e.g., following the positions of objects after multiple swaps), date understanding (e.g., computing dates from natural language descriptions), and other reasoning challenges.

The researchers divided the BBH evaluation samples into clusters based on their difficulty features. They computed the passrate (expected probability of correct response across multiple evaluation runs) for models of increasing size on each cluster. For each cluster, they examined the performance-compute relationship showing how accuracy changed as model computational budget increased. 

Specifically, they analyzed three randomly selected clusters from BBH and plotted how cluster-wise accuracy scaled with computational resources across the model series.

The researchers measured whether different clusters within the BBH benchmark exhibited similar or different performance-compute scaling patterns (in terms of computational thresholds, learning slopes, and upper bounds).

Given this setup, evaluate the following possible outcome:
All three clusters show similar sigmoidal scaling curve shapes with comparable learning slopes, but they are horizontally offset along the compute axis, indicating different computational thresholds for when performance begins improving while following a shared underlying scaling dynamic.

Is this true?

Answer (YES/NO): NO